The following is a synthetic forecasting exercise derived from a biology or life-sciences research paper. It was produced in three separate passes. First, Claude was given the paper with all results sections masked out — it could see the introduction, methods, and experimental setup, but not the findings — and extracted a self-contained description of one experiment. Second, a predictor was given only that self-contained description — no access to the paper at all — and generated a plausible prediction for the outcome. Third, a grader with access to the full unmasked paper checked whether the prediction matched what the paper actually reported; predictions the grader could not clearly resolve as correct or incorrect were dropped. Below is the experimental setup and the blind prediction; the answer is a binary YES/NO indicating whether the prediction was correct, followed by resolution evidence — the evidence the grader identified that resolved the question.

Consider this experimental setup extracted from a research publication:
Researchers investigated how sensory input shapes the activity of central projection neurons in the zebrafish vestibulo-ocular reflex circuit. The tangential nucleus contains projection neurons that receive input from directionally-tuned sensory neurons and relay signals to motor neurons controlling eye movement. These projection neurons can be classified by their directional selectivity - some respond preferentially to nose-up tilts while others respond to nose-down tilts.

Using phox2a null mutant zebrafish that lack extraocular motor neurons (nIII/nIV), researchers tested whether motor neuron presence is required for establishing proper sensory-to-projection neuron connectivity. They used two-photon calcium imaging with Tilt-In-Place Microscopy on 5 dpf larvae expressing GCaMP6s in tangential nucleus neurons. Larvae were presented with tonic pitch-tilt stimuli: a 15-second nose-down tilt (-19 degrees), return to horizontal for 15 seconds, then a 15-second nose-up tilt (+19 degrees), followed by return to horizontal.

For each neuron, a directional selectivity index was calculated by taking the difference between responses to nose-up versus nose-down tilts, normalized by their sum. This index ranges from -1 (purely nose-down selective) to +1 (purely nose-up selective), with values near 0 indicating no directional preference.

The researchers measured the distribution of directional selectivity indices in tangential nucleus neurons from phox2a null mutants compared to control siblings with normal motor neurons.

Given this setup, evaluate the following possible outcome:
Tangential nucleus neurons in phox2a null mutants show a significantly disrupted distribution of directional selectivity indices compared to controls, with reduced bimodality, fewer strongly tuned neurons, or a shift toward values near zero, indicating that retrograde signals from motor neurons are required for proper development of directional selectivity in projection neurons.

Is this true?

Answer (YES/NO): NO